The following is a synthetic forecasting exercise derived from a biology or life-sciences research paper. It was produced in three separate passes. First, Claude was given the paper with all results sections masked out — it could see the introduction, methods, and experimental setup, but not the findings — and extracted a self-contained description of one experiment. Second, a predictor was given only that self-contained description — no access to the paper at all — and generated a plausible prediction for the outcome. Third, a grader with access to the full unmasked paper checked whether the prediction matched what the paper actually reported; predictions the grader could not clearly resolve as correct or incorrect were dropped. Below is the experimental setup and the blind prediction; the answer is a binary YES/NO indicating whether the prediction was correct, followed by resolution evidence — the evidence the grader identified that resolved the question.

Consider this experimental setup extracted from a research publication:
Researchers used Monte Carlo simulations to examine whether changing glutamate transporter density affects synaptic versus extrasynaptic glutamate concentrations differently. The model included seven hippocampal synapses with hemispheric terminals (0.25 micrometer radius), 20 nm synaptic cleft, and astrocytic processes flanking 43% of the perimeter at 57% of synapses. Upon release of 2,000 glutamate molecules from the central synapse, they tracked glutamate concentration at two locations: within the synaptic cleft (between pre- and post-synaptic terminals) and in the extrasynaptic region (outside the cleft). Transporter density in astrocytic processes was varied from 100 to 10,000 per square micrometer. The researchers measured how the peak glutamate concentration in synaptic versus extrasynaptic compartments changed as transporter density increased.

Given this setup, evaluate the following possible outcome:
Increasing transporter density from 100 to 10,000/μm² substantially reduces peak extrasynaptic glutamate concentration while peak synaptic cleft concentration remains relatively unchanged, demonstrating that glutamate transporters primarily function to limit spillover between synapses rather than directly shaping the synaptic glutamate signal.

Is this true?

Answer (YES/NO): YES